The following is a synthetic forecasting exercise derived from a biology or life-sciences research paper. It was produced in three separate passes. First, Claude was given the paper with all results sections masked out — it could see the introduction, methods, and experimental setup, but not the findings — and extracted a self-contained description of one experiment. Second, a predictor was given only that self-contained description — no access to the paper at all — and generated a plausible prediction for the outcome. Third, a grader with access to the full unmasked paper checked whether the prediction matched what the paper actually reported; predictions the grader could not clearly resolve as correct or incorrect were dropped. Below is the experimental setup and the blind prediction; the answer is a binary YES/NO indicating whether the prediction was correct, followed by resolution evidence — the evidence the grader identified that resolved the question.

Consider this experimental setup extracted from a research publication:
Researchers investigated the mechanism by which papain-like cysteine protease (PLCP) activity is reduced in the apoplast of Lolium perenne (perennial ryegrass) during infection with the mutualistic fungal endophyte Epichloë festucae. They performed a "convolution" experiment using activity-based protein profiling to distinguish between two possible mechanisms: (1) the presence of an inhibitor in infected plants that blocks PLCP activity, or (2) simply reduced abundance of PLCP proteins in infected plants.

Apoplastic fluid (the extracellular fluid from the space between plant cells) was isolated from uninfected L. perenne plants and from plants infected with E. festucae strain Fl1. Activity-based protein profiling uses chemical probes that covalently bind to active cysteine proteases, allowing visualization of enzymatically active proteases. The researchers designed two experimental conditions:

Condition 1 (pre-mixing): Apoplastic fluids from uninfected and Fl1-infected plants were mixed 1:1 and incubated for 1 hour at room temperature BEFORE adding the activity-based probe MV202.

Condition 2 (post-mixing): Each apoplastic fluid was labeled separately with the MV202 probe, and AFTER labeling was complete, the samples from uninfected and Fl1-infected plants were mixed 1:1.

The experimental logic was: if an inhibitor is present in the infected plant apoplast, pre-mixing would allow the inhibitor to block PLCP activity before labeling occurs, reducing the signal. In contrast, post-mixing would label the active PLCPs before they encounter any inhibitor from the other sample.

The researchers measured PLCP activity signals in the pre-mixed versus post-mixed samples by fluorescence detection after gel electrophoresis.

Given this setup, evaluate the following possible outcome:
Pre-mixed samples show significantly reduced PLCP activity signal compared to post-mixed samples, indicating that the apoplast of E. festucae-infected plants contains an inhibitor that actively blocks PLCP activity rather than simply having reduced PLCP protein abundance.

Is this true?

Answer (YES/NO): YES